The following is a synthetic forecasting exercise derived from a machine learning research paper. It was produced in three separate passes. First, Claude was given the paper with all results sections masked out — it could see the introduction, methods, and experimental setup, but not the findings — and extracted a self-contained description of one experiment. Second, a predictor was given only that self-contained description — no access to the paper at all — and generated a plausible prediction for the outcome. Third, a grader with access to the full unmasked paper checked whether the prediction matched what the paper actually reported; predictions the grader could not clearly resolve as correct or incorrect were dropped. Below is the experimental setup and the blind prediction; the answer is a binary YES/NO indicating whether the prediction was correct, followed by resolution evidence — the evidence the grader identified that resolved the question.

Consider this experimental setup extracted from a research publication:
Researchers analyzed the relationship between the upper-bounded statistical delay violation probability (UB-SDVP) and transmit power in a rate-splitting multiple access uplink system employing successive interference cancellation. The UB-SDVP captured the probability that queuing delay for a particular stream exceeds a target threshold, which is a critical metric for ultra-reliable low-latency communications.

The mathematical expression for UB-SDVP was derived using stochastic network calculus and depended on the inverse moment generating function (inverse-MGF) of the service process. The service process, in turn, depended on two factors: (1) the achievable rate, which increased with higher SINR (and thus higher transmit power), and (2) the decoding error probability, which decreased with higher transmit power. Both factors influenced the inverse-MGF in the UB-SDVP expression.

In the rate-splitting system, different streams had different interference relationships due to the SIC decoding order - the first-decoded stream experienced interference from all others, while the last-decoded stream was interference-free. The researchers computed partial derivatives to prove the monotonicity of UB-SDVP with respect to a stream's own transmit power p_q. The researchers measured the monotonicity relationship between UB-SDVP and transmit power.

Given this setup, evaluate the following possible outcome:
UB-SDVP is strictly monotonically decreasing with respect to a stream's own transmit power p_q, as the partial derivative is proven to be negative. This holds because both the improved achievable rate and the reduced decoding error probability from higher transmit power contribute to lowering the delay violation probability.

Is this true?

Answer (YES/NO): YES